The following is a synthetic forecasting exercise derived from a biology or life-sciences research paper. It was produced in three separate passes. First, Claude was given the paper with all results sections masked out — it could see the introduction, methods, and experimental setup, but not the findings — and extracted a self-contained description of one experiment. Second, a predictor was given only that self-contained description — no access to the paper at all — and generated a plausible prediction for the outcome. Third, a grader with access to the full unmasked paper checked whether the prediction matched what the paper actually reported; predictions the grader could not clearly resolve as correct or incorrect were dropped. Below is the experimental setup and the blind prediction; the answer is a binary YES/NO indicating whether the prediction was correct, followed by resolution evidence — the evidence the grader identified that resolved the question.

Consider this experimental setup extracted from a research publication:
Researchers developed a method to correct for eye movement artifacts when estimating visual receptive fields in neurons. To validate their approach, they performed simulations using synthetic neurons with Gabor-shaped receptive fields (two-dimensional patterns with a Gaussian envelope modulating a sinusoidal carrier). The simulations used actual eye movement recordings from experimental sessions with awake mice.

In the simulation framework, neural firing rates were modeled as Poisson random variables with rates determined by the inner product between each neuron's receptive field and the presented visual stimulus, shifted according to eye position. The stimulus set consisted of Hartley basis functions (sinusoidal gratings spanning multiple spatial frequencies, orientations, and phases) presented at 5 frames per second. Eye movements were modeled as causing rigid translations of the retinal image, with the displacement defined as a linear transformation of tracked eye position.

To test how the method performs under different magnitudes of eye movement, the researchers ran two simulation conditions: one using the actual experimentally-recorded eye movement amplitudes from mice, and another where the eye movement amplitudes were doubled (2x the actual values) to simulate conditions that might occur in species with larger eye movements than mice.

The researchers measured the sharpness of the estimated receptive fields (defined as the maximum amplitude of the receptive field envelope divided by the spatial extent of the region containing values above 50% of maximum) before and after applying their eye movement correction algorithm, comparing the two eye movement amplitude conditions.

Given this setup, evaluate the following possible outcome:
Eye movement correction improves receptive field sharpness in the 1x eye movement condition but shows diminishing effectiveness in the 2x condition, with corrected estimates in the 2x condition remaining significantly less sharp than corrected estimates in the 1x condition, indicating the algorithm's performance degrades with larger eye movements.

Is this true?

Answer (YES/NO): NO